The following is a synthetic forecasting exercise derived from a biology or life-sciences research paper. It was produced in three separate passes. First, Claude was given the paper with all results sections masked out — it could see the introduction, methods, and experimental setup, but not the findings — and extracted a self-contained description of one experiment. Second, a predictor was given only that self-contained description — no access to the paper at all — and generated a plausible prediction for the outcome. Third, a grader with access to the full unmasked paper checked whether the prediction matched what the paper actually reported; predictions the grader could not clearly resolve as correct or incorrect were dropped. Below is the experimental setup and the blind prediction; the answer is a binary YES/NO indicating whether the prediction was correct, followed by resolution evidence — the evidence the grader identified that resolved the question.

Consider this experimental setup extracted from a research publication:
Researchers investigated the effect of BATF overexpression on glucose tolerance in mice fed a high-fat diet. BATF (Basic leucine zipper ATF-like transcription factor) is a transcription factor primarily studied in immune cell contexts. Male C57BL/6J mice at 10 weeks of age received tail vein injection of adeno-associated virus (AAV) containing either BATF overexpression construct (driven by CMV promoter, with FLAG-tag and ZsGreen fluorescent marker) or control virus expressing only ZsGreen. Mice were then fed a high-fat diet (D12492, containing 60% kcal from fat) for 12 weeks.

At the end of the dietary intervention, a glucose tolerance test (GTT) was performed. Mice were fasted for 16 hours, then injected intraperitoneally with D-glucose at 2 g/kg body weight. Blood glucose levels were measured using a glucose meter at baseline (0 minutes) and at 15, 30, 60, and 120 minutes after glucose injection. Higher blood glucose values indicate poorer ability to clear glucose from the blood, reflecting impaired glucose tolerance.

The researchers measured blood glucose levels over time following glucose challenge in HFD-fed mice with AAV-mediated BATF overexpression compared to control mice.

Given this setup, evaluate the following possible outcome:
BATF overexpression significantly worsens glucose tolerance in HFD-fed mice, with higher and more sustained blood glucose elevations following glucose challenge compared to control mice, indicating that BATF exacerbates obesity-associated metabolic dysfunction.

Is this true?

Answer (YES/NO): NO